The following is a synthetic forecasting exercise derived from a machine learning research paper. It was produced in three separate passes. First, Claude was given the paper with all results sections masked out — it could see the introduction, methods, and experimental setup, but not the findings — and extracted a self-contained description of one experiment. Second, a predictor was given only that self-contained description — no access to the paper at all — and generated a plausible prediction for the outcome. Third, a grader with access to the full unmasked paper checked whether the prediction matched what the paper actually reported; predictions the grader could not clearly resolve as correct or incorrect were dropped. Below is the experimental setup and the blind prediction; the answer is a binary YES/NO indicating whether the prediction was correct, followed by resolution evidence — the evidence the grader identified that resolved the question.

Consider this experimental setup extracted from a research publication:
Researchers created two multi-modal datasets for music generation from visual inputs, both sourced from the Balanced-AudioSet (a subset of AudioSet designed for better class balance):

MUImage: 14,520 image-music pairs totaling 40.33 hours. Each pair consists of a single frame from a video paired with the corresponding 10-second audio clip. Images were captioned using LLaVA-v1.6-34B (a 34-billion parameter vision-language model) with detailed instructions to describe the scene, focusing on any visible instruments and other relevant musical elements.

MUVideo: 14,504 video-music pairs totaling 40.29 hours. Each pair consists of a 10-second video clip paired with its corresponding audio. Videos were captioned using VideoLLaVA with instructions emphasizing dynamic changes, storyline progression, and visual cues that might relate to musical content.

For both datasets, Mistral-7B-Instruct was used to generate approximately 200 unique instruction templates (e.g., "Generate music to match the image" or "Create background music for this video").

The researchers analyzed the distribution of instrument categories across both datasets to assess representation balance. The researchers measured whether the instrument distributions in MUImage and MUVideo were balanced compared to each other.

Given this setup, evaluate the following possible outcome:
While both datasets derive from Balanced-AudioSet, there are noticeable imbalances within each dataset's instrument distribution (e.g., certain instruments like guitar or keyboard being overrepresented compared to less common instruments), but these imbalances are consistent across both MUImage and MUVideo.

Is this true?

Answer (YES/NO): NO